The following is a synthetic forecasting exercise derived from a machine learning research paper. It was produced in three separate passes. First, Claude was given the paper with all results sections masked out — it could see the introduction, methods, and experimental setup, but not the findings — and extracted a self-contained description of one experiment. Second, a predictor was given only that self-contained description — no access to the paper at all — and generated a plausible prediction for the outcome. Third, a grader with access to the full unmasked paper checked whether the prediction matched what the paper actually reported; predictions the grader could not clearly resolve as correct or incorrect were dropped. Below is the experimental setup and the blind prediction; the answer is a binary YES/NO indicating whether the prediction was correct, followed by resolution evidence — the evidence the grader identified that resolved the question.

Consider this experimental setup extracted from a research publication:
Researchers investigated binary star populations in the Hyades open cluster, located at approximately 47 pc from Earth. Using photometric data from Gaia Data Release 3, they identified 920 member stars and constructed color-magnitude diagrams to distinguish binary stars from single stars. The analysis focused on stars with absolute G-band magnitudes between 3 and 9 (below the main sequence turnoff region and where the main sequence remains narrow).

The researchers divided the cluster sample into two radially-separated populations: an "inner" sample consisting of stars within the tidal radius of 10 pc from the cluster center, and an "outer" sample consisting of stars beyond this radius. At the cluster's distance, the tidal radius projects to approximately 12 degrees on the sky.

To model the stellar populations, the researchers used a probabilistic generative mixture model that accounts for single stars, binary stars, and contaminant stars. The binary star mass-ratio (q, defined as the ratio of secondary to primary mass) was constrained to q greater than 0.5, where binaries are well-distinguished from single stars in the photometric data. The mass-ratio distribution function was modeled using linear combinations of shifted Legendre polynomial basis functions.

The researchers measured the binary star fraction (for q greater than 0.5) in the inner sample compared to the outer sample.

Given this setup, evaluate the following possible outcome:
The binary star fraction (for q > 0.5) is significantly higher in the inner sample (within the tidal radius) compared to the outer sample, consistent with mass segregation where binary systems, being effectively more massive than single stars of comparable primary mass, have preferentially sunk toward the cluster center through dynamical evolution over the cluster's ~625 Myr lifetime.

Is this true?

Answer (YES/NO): YES